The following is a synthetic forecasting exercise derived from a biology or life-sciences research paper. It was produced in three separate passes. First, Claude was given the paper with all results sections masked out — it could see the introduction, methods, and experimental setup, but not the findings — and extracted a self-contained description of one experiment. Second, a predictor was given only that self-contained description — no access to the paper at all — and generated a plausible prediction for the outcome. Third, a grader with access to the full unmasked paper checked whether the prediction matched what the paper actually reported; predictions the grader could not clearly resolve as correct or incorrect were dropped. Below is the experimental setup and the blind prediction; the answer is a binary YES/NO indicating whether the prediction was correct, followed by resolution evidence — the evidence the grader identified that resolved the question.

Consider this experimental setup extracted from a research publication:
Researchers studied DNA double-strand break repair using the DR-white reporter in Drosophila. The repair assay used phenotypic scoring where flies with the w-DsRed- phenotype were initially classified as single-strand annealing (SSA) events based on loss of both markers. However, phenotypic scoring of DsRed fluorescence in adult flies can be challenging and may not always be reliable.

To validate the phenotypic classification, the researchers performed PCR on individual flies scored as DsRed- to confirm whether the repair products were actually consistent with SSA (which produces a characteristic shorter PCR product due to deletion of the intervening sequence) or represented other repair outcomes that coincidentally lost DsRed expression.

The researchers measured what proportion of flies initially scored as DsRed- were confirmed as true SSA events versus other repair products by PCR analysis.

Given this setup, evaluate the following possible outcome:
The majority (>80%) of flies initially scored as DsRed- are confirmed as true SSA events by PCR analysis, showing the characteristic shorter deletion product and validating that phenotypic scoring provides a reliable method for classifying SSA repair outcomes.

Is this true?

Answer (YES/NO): NO